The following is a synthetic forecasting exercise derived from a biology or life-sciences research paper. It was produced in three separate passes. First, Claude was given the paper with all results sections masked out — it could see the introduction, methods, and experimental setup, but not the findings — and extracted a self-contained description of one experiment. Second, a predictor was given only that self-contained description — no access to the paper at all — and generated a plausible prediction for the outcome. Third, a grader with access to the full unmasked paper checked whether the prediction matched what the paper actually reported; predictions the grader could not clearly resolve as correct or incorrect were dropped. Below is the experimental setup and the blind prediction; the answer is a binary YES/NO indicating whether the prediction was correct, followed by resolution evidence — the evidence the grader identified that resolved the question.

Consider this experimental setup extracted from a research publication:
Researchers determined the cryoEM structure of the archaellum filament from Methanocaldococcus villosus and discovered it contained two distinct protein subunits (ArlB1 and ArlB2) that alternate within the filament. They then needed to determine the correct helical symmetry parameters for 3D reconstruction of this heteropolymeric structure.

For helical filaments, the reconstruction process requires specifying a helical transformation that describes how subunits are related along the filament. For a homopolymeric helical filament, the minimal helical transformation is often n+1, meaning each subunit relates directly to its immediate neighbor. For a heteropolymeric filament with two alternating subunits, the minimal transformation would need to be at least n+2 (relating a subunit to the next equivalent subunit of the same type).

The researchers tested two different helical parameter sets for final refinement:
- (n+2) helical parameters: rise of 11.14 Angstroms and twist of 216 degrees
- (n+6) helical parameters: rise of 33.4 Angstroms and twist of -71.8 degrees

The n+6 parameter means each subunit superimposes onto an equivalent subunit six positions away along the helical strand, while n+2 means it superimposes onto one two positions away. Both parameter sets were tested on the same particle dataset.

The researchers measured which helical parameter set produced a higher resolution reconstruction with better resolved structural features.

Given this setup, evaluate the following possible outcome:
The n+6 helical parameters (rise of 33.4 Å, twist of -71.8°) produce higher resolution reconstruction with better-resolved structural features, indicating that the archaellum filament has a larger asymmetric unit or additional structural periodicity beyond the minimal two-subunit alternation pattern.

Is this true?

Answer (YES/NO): YES